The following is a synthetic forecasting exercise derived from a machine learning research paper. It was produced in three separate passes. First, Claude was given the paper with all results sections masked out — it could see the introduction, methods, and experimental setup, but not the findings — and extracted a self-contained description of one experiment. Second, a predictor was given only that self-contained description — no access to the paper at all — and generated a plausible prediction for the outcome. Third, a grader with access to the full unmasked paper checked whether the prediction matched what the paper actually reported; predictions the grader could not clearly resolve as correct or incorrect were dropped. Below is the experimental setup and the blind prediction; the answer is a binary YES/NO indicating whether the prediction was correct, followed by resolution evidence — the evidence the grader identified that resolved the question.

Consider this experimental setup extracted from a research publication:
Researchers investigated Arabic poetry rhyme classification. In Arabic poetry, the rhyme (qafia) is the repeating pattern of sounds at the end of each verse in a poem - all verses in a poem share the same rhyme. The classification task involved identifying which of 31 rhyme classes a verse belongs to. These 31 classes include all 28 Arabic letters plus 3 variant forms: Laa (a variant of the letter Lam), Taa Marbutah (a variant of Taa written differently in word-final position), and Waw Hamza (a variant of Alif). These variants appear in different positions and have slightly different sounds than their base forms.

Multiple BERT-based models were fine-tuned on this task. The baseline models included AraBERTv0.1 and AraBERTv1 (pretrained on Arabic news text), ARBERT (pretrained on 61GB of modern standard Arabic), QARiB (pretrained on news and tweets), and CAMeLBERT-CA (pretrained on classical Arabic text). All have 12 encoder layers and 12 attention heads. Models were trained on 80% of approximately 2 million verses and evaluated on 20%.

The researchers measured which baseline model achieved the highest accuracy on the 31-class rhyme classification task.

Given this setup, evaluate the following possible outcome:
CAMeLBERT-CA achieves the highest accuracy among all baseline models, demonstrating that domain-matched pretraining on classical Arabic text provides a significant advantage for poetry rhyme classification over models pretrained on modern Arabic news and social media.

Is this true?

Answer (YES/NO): NO